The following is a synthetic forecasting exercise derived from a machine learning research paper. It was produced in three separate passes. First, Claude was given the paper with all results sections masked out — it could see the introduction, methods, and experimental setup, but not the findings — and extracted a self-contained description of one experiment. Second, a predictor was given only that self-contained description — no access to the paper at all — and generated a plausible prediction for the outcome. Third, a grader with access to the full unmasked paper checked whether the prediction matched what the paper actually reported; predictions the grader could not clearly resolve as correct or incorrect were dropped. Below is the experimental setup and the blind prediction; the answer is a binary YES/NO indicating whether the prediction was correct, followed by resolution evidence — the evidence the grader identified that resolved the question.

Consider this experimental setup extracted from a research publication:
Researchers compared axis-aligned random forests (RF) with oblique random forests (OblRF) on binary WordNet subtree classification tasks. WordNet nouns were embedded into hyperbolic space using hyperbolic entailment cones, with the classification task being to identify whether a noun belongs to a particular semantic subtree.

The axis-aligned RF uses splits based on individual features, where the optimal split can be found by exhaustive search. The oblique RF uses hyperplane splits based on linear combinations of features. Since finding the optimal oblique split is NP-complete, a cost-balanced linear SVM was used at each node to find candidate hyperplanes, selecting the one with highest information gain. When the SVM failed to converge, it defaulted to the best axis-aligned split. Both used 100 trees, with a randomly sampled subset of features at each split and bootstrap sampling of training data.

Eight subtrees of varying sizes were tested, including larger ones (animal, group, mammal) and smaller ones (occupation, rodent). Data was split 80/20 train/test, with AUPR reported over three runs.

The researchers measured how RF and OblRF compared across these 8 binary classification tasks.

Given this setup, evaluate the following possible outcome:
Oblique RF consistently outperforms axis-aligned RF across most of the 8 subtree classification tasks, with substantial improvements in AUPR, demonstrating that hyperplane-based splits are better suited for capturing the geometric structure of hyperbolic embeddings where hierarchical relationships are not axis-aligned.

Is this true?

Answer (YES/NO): NO